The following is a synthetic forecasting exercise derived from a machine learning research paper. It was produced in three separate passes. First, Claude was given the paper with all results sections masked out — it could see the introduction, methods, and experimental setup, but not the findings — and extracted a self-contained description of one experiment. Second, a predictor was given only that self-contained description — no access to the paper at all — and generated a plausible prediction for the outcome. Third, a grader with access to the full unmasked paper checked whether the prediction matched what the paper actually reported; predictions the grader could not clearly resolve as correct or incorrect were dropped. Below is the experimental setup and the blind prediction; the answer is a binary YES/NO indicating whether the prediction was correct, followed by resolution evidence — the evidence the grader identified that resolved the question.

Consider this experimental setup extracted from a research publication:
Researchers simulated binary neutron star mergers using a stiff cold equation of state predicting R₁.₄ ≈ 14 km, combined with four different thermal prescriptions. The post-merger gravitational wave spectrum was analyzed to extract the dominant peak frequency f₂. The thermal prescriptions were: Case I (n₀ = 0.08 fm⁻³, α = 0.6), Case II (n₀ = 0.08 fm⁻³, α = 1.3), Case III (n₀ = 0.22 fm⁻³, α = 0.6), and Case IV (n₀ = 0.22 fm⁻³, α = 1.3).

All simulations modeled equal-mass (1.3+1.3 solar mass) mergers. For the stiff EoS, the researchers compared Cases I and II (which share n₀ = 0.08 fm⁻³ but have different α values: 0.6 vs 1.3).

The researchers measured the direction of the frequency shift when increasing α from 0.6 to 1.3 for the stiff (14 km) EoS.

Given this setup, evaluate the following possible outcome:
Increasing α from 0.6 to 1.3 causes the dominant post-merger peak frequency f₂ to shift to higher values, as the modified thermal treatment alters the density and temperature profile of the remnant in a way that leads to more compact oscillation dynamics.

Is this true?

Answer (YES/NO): NO